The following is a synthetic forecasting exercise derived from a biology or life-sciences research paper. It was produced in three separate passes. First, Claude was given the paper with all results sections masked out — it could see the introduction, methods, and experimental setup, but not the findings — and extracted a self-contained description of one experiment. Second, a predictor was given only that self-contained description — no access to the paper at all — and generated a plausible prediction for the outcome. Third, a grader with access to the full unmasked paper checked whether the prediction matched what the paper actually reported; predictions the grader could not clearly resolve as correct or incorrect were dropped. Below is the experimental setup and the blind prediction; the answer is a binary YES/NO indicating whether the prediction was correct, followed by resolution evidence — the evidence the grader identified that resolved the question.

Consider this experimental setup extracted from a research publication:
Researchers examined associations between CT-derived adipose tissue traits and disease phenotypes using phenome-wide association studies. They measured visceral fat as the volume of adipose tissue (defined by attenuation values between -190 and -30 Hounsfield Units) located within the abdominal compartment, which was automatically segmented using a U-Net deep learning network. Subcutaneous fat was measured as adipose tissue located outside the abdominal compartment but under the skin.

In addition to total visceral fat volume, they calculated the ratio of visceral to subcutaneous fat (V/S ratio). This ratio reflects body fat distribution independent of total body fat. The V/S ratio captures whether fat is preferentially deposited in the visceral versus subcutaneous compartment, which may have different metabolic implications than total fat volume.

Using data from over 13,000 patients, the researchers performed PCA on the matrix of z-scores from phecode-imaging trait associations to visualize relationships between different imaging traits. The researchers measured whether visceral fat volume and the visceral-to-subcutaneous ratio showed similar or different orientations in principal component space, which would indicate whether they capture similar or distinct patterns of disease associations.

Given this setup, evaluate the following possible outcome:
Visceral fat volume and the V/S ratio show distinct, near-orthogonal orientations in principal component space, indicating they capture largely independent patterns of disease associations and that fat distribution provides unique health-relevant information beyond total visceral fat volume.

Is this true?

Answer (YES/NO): NO